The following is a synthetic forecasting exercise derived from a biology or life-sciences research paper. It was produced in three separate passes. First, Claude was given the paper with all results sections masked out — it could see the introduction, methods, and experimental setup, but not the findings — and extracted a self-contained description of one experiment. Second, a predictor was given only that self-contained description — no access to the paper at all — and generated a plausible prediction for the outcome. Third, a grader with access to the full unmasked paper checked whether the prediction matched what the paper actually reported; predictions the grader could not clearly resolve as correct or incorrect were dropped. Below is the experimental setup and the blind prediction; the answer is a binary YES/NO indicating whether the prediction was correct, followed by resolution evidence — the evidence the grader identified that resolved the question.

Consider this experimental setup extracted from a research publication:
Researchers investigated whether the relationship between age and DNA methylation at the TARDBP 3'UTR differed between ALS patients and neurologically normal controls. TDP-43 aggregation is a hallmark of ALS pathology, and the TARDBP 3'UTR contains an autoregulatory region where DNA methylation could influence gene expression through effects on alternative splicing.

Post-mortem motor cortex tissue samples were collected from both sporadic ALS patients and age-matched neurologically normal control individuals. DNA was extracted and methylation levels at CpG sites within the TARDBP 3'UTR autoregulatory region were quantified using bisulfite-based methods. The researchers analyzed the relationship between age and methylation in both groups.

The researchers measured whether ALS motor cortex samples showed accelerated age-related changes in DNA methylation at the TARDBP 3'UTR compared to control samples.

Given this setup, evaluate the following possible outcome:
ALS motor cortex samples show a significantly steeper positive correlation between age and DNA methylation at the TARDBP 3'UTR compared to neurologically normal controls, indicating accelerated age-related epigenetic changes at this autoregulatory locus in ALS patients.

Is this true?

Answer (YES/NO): NO